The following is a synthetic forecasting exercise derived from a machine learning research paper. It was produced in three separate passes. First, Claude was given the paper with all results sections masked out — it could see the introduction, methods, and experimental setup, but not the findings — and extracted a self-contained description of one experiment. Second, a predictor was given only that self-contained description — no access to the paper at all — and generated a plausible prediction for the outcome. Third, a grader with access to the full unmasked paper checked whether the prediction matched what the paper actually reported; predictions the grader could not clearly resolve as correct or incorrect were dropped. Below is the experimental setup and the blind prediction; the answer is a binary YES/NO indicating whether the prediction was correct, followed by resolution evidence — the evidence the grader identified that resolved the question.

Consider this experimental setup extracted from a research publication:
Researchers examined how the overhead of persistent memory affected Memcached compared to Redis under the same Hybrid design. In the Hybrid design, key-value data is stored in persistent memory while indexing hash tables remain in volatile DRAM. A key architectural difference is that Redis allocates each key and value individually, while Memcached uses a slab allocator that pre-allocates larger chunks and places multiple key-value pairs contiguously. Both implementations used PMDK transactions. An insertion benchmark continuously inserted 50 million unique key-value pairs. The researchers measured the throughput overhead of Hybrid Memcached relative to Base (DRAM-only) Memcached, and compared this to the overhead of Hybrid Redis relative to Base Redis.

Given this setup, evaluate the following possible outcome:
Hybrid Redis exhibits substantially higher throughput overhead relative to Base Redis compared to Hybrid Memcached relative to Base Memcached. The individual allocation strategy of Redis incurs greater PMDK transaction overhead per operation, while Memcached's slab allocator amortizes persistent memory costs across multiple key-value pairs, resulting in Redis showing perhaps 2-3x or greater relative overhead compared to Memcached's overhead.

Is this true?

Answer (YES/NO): YES